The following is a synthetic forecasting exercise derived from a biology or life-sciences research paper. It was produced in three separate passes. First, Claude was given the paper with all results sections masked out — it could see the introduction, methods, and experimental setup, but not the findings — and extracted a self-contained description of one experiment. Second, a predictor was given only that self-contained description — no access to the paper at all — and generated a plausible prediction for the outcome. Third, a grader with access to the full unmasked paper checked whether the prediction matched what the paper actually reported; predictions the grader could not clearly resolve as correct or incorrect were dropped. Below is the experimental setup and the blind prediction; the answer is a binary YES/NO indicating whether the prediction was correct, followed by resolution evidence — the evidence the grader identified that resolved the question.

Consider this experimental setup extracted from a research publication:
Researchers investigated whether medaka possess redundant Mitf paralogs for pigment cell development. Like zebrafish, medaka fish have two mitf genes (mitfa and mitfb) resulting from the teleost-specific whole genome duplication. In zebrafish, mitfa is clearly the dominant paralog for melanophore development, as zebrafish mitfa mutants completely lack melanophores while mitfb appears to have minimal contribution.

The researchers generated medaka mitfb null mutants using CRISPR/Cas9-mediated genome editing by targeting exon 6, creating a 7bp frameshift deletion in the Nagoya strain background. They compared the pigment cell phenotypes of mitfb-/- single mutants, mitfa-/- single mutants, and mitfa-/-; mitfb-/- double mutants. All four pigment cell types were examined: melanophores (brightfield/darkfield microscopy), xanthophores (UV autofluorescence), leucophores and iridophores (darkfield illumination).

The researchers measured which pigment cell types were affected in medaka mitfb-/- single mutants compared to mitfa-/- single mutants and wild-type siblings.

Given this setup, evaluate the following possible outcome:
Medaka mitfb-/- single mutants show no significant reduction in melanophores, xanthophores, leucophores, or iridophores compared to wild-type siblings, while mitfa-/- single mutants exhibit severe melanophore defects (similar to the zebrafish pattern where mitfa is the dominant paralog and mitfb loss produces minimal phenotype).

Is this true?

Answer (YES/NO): NO